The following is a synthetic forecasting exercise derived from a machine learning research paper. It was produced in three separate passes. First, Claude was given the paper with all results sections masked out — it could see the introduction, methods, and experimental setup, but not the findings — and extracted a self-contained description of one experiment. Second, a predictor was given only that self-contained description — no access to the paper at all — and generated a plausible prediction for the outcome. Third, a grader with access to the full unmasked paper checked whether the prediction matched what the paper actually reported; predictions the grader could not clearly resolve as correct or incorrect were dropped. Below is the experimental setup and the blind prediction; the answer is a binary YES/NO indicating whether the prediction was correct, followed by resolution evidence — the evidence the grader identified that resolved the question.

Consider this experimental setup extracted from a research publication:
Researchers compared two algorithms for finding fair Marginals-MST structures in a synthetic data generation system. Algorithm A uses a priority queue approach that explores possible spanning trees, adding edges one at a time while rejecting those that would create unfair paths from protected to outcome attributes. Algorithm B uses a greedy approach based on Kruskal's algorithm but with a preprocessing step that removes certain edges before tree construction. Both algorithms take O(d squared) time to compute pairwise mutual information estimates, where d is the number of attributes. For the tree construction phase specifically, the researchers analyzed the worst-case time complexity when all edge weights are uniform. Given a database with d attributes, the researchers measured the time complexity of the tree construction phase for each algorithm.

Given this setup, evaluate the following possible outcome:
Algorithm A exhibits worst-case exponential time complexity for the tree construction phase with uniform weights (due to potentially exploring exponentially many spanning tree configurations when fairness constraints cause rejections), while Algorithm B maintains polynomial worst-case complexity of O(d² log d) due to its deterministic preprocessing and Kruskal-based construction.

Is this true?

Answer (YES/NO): NO